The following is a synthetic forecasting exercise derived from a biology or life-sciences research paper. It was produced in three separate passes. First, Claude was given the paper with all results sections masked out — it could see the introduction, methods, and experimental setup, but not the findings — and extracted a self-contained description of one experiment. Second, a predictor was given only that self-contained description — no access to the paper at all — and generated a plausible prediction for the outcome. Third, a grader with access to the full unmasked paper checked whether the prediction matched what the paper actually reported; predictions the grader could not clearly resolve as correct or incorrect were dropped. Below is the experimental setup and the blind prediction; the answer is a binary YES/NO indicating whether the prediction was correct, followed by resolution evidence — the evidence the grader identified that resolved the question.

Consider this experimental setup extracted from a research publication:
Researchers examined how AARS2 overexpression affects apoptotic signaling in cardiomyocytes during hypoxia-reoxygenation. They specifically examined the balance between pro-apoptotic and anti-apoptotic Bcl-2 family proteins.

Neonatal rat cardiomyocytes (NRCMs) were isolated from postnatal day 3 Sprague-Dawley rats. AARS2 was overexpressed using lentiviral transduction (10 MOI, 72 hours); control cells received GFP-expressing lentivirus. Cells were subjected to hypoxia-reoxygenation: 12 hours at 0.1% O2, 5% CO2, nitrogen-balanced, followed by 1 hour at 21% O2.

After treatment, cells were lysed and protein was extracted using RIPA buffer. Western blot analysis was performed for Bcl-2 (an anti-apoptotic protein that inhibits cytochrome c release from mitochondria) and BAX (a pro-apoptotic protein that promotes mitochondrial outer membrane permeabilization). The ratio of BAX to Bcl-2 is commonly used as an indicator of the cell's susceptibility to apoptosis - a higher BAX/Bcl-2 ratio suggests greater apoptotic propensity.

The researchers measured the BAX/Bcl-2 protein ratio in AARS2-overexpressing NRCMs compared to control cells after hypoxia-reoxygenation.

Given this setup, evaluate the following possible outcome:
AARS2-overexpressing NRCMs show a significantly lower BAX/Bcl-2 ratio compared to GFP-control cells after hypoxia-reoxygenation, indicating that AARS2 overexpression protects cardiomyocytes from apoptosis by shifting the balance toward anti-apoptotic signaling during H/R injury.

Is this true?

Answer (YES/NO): YES